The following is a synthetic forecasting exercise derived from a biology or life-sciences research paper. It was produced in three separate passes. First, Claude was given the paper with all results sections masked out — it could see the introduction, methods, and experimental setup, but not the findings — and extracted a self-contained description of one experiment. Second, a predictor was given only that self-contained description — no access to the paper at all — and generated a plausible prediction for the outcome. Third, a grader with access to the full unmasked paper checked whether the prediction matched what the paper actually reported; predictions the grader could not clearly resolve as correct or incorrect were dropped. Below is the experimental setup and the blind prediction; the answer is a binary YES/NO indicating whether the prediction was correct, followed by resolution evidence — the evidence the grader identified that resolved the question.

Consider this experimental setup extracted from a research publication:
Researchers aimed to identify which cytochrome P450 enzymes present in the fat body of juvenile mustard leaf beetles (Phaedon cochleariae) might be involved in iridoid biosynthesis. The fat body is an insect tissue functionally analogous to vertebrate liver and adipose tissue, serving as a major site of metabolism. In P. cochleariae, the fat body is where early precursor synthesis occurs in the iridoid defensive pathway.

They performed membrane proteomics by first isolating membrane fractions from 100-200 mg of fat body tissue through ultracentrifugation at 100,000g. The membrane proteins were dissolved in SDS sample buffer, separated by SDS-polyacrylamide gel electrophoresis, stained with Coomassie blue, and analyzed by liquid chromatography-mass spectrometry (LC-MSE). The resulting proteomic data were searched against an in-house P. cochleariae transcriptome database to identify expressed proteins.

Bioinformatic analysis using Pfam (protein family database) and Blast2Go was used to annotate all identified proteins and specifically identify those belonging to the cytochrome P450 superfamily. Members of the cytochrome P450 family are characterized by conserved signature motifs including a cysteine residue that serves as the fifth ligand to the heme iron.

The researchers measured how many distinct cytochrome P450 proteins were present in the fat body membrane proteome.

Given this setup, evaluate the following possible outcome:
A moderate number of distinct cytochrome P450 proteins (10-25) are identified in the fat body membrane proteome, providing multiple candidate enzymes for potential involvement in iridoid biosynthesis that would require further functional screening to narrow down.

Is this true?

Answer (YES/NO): NO